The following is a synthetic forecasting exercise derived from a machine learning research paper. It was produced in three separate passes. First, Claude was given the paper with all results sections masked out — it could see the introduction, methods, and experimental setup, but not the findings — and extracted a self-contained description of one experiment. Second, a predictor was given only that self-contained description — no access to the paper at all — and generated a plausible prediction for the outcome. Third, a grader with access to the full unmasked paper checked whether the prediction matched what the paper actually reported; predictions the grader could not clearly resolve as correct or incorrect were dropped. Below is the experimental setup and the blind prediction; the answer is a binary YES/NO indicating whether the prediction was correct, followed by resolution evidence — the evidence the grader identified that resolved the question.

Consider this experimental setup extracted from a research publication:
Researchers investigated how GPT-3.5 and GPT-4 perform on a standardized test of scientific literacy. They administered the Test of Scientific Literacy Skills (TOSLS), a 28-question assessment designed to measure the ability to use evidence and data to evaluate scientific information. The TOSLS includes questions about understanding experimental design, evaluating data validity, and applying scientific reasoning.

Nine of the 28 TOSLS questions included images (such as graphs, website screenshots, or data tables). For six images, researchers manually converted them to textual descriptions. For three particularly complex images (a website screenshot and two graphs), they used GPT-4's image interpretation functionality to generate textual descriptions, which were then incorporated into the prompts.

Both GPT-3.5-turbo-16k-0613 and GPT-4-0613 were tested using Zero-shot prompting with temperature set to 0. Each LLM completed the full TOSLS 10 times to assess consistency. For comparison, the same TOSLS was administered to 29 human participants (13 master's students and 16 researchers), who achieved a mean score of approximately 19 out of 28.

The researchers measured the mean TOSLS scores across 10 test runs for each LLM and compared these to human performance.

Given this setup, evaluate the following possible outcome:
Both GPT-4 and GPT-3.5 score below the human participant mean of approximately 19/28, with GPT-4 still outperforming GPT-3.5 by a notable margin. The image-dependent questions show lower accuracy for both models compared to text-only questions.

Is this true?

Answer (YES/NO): NO